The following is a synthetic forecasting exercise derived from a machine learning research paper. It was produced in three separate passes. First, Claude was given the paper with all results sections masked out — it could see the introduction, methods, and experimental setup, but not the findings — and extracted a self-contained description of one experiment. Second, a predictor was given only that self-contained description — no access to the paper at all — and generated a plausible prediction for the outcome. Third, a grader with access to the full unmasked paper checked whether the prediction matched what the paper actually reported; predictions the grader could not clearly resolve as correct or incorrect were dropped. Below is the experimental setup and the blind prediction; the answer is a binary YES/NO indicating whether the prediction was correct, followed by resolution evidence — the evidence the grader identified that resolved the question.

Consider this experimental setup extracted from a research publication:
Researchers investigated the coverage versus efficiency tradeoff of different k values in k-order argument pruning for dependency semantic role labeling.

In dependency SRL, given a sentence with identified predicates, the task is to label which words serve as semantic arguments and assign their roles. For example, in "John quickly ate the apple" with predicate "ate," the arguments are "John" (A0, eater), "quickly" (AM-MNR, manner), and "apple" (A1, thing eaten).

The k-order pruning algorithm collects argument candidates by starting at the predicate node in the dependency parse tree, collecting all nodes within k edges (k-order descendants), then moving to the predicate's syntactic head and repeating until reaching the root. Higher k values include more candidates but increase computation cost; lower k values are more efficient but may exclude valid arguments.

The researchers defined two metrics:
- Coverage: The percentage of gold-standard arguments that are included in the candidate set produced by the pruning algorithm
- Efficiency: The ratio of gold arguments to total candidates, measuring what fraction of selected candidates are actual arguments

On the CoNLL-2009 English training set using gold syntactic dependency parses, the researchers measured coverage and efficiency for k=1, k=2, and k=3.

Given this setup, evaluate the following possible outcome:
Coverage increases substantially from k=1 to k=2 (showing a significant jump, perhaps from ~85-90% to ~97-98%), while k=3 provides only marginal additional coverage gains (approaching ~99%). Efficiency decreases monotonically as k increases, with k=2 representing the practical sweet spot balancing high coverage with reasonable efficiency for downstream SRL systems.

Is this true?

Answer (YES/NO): NO